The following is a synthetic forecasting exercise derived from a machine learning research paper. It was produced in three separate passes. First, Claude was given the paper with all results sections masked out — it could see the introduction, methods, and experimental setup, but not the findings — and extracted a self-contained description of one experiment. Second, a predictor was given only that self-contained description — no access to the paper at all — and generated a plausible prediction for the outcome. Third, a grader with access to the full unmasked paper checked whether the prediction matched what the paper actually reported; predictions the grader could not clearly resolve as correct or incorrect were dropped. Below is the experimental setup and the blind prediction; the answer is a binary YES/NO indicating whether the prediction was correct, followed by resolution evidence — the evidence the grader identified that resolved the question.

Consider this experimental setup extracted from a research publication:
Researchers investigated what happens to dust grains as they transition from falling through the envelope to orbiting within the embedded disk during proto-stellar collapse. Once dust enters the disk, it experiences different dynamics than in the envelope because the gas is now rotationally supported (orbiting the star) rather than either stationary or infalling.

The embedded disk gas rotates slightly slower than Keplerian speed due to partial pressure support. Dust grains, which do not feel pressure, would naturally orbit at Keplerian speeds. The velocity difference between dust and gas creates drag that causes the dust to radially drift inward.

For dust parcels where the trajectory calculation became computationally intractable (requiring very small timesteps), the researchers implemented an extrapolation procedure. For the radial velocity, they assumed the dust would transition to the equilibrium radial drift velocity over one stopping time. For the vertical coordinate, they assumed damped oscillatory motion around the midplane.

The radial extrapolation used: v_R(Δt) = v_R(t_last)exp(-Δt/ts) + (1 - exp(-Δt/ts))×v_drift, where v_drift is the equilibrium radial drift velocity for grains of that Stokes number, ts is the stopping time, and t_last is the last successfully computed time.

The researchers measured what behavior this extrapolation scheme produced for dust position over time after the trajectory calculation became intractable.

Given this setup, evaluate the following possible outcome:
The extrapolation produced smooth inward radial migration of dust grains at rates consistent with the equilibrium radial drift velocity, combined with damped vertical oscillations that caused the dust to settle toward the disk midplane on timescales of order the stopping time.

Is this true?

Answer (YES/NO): NO